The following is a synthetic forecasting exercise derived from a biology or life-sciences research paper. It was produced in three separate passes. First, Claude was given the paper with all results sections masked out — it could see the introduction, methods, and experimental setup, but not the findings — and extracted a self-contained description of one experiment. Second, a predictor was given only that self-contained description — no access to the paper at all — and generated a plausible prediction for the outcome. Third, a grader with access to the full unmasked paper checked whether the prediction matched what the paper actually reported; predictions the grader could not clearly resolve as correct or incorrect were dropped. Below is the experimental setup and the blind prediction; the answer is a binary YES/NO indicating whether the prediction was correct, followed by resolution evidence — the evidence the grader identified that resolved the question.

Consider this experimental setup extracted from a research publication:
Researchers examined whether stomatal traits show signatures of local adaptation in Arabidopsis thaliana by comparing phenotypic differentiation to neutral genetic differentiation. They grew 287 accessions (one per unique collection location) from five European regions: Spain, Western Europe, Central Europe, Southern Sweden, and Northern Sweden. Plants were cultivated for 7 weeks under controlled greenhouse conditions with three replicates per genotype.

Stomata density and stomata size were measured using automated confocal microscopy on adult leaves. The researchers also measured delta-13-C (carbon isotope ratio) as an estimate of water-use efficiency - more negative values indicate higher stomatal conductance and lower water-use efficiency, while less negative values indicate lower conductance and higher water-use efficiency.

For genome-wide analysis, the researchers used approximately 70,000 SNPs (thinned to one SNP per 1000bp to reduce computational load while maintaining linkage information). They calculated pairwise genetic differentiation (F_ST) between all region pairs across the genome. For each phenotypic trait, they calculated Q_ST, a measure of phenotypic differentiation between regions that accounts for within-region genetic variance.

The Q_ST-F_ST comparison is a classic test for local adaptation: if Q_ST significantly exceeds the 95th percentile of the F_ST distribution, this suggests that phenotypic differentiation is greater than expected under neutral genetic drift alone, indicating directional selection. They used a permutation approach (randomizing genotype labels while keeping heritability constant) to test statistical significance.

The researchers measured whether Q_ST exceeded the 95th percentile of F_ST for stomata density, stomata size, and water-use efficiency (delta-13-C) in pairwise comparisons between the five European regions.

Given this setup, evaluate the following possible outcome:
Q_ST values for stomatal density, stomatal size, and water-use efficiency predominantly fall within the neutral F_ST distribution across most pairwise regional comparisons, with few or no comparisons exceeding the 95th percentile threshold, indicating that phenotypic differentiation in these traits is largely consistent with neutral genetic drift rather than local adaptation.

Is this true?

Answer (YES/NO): NO